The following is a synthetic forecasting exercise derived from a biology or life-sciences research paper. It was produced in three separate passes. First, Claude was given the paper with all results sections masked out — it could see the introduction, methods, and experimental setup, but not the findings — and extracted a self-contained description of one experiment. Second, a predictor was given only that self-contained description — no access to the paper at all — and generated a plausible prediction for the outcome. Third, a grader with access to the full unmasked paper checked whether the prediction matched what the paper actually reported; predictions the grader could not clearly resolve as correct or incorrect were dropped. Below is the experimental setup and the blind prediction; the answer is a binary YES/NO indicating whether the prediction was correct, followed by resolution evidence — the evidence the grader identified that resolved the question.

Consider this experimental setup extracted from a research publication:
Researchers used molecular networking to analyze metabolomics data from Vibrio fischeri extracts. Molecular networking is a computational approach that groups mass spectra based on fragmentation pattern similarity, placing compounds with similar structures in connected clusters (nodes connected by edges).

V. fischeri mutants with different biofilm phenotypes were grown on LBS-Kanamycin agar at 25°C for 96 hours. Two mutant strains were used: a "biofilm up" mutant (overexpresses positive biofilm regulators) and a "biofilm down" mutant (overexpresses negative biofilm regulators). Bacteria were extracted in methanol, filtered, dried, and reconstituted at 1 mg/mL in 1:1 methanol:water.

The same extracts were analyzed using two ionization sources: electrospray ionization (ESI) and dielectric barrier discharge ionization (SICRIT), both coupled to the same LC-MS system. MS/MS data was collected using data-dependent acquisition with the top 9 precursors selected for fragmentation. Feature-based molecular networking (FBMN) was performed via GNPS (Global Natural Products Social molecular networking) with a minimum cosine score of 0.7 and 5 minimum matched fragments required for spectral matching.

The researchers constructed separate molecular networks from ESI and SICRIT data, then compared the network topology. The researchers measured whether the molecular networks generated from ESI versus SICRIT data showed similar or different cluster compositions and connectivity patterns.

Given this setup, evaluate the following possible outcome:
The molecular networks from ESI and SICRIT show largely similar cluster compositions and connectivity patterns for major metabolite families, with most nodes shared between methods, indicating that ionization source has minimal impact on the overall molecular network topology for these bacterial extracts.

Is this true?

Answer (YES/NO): NO